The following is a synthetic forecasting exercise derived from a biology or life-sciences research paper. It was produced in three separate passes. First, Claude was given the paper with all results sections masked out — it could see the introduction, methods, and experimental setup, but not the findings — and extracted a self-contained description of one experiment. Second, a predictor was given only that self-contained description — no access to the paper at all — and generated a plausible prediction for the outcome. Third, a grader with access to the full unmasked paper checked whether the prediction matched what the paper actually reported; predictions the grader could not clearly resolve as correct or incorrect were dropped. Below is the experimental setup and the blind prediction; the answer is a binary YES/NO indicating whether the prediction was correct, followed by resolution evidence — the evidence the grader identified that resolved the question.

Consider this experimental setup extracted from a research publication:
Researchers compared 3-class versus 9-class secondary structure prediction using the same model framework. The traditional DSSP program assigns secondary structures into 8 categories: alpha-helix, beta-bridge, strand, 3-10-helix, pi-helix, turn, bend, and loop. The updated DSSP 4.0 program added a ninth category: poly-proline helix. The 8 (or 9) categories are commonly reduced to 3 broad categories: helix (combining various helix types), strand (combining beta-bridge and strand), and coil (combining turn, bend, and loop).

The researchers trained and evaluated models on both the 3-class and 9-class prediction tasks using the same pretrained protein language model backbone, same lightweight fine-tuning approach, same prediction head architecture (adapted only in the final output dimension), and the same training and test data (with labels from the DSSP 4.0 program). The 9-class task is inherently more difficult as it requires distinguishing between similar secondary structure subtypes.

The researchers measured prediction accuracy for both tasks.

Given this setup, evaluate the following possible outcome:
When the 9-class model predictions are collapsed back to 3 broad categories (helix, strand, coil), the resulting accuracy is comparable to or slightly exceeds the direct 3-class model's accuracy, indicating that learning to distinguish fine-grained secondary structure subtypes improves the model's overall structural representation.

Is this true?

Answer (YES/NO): NO